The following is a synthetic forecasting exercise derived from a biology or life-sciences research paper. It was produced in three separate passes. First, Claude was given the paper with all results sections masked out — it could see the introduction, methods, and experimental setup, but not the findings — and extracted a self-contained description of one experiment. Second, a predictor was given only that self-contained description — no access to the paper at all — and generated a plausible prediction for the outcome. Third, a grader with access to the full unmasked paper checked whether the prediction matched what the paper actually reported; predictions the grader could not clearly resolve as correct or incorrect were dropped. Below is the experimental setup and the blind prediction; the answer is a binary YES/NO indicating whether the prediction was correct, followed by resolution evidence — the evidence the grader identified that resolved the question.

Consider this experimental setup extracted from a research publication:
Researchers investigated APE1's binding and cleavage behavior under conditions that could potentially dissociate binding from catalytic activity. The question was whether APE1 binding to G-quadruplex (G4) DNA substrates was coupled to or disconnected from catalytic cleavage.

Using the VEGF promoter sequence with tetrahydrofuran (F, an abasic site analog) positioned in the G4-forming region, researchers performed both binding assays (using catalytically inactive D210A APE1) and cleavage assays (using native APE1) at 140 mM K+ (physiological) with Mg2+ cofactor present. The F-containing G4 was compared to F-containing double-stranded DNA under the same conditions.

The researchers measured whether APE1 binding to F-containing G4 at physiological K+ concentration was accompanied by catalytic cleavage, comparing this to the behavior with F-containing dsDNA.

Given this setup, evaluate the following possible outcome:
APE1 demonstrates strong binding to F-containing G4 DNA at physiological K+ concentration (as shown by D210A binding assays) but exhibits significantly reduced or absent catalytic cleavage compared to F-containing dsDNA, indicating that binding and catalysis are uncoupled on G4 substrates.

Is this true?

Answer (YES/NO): YES